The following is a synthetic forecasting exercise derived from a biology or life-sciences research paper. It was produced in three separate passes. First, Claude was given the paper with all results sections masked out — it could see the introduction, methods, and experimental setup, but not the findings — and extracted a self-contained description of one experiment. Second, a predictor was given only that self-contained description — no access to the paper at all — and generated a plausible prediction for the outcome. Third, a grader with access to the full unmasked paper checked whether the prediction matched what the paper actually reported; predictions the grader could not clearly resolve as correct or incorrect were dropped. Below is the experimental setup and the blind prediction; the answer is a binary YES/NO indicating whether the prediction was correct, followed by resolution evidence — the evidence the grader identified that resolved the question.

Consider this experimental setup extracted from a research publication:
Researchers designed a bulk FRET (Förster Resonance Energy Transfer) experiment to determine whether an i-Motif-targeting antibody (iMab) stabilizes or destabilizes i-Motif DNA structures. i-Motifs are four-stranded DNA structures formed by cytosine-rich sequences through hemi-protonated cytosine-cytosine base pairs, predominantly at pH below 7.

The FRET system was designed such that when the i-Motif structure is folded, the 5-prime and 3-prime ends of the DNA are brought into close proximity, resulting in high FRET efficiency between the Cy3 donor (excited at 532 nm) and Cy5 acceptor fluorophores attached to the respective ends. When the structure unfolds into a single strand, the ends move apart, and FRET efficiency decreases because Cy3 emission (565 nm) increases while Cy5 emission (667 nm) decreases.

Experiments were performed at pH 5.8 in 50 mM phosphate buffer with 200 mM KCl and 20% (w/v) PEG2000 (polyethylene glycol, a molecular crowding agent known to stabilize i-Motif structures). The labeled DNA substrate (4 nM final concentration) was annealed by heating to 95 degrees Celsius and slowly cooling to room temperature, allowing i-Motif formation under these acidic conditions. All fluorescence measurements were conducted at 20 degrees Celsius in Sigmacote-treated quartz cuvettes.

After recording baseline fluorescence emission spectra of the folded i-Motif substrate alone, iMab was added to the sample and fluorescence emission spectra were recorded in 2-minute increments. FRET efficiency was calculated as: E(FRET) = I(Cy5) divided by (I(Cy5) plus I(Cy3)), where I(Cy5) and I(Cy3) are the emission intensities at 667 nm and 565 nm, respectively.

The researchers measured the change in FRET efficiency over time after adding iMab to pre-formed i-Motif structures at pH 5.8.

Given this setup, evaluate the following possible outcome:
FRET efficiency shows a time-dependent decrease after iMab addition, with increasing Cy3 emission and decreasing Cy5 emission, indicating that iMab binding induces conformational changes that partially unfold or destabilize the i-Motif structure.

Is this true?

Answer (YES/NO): YES